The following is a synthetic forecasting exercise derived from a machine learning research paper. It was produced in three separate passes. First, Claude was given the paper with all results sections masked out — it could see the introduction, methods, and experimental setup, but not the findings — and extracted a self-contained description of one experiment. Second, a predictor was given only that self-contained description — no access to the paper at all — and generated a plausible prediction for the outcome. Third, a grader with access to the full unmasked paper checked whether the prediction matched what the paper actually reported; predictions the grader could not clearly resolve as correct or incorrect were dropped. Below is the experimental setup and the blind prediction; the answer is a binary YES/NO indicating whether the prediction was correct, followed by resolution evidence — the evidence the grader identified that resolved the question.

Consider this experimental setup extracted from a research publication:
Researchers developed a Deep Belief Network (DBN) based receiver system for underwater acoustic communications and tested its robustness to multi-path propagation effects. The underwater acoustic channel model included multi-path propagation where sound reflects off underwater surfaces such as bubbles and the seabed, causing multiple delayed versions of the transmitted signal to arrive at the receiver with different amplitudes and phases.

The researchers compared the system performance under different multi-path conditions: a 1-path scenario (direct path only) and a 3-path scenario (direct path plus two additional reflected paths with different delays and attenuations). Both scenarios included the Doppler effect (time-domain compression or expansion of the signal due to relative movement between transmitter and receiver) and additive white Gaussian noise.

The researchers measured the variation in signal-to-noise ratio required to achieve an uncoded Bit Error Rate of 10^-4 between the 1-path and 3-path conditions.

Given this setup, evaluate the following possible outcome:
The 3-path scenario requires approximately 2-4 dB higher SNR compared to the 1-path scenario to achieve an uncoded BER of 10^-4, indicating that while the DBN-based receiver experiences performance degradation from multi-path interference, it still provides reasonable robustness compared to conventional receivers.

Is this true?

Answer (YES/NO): NO